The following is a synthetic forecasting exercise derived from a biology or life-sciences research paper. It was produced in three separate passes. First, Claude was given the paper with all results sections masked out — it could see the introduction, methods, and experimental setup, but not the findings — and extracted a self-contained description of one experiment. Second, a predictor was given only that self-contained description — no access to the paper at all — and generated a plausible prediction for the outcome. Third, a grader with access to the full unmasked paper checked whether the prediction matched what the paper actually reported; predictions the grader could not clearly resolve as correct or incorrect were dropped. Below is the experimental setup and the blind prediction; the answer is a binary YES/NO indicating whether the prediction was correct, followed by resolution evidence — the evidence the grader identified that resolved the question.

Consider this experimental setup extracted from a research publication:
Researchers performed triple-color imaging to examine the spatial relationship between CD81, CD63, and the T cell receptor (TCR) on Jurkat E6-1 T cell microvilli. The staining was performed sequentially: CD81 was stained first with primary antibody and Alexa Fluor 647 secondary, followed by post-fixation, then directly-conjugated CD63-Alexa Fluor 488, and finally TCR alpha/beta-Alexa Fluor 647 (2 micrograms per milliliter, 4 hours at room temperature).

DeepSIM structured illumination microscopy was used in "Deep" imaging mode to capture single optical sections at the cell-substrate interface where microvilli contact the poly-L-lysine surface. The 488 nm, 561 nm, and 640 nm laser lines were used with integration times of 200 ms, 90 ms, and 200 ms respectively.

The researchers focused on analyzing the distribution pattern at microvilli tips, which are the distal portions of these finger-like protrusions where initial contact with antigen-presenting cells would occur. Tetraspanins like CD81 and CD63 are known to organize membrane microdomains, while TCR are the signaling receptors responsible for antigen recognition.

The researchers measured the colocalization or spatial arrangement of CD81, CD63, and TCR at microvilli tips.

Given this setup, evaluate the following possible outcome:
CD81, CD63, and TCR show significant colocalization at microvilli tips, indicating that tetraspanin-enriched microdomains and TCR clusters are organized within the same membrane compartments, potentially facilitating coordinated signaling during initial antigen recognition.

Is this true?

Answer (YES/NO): YES